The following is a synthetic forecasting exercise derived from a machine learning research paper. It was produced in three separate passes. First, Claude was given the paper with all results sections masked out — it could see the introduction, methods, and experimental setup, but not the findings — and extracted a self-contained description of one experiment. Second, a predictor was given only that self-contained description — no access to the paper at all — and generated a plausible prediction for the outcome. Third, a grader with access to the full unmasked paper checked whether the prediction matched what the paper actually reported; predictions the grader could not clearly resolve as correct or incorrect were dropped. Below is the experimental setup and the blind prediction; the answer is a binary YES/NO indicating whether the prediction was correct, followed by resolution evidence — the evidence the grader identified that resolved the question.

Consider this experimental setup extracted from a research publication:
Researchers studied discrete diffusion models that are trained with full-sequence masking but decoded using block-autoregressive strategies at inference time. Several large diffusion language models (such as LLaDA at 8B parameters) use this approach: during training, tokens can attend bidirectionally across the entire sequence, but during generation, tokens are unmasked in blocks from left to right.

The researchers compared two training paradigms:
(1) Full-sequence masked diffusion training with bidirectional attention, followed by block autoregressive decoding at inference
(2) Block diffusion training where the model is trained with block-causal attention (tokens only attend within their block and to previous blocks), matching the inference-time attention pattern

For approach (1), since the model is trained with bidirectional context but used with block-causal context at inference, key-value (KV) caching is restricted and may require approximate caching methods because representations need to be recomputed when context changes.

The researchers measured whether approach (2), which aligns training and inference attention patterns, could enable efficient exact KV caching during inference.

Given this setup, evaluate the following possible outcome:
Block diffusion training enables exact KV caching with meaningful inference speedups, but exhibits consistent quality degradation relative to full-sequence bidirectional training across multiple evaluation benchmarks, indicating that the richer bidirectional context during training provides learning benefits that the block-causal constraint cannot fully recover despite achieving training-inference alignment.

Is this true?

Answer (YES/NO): NO